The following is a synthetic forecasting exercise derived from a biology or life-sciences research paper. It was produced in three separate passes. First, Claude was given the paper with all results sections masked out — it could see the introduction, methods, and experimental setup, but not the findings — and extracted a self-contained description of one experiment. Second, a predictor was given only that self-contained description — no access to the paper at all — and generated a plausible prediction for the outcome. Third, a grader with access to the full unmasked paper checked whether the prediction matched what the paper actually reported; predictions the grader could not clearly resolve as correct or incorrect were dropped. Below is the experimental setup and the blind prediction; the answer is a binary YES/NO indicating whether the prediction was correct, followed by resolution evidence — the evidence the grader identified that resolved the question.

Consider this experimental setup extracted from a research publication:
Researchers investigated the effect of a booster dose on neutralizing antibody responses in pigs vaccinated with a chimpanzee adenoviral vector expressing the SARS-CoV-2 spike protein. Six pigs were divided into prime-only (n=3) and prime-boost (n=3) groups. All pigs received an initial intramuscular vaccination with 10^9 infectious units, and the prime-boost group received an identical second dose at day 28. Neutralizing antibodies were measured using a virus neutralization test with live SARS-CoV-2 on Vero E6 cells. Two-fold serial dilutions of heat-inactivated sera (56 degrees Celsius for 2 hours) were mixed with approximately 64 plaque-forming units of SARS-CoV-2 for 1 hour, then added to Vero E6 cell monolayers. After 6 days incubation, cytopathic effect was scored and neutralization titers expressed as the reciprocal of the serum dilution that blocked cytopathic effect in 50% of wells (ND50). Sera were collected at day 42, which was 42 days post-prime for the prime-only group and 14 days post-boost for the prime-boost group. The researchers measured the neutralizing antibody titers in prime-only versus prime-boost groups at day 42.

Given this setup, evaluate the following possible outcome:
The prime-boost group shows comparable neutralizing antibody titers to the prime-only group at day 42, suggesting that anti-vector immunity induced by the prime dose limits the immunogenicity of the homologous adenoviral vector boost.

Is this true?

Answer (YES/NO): NO